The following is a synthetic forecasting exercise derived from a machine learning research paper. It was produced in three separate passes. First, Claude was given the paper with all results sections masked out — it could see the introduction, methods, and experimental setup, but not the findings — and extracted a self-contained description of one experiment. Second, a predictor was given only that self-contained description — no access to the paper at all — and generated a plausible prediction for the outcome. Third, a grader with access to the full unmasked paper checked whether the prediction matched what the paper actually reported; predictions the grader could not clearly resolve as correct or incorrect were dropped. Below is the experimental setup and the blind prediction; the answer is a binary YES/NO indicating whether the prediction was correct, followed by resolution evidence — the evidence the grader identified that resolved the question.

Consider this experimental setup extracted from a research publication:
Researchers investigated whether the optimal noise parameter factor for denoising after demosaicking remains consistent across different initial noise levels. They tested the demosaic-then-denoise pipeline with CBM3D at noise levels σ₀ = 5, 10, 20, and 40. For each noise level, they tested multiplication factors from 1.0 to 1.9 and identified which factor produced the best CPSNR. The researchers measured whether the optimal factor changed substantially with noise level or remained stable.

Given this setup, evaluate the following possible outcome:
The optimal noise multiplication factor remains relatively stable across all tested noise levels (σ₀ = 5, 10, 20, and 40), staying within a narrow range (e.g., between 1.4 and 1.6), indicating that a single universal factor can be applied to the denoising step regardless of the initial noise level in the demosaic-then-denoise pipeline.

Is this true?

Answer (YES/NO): YES